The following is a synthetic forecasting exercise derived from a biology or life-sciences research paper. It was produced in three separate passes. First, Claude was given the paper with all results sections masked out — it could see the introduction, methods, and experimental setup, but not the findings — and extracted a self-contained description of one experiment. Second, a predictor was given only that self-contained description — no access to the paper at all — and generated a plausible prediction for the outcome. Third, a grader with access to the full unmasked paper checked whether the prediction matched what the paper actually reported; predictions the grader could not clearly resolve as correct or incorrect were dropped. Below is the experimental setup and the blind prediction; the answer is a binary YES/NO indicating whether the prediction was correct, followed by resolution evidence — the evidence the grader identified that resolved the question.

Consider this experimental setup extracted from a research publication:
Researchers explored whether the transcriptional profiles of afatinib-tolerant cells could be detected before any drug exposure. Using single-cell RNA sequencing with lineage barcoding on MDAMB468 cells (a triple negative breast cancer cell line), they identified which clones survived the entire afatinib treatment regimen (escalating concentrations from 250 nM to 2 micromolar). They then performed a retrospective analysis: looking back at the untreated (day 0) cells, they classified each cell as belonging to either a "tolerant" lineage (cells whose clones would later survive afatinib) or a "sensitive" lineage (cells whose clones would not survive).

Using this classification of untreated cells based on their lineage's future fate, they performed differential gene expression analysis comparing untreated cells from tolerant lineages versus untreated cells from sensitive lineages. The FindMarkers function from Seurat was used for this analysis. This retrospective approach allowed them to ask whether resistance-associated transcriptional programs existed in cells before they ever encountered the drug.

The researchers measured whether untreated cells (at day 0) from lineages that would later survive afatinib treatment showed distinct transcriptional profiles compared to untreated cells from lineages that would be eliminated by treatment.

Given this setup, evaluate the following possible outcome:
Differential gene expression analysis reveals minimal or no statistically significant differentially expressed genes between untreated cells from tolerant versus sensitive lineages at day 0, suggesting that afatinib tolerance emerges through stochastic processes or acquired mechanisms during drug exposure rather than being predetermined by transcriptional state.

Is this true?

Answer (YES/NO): NO